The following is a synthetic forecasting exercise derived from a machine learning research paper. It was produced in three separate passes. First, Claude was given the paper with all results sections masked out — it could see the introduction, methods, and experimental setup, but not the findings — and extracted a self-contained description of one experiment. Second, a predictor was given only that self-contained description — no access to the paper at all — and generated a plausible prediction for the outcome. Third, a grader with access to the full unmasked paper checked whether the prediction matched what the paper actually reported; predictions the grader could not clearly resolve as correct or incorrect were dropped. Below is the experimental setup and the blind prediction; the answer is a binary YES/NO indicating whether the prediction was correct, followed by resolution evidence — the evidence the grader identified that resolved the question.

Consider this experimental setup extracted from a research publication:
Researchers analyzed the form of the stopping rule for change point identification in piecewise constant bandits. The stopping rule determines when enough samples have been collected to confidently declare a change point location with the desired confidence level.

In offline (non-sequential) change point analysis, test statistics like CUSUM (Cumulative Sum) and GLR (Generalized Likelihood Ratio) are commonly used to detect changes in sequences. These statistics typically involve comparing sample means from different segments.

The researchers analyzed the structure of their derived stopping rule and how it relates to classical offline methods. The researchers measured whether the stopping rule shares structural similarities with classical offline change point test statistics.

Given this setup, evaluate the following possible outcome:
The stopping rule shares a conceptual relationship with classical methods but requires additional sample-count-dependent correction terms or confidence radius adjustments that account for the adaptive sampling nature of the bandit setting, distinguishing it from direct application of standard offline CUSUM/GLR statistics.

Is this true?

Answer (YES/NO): NO